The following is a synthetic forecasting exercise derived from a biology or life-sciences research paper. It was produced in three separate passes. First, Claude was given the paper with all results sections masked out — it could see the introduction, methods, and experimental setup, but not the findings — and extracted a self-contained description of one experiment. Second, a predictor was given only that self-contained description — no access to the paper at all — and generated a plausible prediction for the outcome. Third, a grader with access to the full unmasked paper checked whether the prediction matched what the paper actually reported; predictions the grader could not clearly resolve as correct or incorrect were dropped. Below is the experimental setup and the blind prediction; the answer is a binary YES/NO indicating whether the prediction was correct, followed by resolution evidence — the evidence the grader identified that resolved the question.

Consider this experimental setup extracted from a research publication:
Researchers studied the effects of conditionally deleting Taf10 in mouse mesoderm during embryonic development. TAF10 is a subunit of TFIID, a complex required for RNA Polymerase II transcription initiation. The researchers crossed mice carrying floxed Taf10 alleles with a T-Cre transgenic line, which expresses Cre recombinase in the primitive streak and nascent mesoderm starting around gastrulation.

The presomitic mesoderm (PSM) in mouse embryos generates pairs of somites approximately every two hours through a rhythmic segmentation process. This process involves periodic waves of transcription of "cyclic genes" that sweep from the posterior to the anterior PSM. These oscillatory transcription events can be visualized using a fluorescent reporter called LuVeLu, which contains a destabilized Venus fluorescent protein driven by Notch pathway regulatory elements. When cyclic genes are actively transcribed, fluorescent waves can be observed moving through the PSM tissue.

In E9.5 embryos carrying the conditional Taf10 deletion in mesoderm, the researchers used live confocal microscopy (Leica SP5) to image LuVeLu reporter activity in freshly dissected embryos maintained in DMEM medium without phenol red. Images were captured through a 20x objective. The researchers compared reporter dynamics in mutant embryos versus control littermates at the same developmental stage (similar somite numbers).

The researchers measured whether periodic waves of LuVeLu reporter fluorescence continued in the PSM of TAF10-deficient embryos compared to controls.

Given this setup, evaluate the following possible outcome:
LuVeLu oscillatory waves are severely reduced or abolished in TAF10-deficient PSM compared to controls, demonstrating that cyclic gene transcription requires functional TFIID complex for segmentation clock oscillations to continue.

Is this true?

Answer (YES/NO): NO